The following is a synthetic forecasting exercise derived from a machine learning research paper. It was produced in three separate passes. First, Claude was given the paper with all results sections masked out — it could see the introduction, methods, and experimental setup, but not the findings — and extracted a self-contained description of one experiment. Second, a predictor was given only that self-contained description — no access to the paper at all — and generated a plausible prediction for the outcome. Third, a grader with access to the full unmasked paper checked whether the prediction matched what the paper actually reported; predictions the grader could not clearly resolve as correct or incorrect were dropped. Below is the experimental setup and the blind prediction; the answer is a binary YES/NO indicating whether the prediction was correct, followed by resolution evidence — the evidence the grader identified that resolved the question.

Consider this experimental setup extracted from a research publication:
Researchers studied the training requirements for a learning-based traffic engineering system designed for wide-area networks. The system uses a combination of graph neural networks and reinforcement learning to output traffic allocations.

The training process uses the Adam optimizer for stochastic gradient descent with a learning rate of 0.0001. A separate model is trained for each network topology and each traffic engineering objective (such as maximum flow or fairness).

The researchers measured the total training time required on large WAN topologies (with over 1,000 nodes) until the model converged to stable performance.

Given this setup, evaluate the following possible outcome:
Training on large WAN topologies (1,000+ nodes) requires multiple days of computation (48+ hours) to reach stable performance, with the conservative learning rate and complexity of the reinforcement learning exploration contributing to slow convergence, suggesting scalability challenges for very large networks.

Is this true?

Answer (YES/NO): NO